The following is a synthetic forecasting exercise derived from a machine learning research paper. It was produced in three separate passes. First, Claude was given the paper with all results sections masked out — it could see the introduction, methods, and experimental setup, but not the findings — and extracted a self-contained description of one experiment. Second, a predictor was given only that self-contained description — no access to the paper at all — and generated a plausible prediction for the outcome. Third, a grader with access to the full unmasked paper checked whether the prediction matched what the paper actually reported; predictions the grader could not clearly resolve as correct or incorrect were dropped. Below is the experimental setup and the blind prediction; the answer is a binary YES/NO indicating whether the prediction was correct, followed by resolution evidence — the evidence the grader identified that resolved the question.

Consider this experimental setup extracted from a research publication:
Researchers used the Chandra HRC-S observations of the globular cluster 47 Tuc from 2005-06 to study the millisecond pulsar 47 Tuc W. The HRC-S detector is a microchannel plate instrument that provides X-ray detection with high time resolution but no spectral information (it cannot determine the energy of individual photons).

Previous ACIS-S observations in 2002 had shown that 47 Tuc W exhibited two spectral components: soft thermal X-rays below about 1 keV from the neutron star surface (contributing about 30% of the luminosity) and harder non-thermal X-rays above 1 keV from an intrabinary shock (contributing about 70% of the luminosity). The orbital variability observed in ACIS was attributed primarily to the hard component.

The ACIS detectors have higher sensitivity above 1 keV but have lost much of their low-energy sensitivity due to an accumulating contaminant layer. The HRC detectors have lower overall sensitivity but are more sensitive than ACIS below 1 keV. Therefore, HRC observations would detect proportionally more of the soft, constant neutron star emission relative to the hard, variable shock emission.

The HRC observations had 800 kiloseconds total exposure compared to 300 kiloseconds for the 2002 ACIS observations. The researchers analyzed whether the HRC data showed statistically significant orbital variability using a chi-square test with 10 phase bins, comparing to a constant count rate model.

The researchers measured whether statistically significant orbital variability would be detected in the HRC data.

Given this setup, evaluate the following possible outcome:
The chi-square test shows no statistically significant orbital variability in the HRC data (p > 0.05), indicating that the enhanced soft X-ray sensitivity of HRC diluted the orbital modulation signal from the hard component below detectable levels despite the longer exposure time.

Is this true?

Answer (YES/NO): NO